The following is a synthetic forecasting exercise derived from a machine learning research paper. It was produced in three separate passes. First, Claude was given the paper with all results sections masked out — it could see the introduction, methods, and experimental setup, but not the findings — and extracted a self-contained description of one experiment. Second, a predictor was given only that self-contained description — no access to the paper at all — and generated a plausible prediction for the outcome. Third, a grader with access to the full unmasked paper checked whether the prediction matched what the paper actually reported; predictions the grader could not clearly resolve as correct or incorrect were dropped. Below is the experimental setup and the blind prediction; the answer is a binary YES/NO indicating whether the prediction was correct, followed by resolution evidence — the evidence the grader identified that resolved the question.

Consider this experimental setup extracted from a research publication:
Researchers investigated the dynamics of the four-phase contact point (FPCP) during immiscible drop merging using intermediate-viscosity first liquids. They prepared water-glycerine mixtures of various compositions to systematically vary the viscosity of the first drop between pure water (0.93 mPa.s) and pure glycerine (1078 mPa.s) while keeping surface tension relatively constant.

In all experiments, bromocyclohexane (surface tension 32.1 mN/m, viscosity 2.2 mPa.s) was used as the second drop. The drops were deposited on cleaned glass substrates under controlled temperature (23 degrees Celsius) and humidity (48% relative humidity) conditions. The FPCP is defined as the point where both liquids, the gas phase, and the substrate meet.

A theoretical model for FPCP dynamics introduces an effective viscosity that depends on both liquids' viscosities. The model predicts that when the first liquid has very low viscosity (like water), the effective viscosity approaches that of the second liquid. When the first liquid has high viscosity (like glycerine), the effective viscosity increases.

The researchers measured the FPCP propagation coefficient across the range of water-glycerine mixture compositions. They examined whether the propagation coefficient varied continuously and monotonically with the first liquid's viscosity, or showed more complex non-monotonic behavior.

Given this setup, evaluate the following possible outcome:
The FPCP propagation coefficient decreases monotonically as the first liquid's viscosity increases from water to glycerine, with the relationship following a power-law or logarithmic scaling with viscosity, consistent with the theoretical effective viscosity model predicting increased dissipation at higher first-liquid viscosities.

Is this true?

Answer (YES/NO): NO